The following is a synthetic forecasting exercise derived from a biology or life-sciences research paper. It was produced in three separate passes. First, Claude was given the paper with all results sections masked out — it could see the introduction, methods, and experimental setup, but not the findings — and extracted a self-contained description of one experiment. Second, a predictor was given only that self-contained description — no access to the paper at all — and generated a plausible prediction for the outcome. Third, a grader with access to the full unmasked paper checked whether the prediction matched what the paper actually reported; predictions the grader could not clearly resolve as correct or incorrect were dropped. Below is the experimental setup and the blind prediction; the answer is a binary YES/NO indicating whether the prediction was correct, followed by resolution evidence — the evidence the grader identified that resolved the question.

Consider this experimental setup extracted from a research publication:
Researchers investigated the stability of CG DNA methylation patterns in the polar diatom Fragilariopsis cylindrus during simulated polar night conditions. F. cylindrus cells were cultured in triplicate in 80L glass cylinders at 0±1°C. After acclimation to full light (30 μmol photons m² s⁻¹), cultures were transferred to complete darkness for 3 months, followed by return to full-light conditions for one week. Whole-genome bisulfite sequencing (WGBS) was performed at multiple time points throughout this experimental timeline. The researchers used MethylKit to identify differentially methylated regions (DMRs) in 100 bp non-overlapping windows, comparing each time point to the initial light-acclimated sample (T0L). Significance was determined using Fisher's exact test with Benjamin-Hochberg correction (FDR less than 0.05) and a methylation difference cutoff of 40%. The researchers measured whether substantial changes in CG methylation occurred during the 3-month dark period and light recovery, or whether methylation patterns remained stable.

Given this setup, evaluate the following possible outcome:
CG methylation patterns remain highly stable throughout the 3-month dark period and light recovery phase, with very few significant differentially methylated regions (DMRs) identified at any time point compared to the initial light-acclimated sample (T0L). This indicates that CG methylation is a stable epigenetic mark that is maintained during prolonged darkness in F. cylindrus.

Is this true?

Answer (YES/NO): YES